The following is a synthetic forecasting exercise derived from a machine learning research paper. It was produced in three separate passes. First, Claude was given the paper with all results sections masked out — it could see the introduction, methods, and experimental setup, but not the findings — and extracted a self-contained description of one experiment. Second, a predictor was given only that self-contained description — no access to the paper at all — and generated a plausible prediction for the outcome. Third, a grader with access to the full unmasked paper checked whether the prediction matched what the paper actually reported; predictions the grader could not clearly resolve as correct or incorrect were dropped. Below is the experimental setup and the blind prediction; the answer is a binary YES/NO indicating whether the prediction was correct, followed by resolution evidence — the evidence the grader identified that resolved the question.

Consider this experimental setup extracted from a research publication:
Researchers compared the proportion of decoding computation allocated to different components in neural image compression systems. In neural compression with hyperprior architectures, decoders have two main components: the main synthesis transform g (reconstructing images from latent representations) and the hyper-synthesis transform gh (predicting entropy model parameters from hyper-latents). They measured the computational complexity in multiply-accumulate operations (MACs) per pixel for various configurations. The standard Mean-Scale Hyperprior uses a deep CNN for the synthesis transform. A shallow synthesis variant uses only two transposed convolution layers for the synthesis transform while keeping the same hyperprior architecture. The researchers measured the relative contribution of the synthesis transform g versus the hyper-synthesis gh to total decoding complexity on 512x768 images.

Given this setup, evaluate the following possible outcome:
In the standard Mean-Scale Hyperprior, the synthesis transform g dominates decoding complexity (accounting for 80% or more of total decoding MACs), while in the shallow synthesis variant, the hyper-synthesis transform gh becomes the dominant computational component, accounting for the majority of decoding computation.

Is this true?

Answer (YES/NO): YES